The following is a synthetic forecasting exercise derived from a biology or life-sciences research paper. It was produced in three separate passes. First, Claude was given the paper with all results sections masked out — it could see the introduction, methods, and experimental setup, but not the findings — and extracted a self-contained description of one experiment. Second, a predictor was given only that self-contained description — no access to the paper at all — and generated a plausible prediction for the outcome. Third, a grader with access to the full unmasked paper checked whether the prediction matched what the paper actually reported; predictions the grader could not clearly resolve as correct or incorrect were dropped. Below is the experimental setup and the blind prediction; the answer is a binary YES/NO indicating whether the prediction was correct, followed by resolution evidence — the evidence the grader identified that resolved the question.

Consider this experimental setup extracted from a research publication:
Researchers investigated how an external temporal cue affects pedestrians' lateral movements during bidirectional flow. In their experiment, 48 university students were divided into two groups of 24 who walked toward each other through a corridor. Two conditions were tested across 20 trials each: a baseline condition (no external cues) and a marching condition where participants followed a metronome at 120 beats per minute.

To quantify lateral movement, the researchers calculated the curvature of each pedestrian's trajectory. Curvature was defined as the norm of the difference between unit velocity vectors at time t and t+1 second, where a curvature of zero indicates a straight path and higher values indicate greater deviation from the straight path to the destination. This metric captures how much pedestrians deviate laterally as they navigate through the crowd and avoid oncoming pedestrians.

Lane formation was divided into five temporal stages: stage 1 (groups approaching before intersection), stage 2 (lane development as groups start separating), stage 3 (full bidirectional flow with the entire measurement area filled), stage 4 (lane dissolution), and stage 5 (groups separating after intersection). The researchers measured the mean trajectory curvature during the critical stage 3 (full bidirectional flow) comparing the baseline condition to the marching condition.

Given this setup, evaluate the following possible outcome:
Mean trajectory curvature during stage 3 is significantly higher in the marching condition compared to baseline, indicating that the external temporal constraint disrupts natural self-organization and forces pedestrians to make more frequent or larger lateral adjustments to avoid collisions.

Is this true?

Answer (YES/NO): NO